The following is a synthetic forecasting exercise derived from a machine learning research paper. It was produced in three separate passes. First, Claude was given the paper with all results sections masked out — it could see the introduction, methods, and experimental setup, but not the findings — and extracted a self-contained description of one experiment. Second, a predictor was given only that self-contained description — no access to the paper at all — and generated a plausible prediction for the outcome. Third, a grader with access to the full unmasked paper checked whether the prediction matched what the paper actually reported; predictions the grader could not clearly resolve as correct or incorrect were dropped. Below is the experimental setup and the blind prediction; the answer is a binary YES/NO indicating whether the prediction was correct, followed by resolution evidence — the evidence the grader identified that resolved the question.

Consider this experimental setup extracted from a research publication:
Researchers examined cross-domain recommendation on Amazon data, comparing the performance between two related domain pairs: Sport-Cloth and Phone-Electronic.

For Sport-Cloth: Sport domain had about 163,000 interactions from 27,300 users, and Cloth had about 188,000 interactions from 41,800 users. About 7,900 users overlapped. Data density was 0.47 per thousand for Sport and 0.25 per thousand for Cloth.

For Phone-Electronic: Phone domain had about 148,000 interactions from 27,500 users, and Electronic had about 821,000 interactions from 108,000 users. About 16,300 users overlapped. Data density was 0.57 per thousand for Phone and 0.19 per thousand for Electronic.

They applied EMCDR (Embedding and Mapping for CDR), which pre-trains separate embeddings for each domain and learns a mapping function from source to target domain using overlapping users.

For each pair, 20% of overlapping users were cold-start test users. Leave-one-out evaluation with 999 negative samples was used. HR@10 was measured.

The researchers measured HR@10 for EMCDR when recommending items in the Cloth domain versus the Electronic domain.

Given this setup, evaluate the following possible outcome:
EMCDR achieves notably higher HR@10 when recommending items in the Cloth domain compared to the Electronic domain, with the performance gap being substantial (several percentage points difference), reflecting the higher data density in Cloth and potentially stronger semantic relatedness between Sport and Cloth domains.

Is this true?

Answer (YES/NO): NO